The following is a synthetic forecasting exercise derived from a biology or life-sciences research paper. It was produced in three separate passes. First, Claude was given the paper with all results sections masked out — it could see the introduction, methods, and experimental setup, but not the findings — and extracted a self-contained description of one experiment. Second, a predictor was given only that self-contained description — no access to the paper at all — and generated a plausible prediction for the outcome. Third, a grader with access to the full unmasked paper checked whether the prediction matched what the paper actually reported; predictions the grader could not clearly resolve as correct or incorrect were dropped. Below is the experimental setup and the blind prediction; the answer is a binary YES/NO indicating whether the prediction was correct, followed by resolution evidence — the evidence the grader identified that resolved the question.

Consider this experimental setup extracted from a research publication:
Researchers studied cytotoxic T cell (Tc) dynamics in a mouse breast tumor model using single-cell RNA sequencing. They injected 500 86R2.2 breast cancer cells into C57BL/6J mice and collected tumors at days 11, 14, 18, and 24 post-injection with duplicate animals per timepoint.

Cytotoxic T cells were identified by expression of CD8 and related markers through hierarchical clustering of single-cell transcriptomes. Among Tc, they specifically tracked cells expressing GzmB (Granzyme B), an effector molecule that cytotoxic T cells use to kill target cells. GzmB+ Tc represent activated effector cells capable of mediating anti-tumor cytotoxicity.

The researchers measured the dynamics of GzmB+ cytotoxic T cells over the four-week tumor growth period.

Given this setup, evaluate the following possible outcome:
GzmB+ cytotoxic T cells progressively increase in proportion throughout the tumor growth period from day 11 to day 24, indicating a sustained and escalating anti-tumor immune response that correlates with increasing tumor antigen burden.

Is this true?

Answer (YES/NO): YES